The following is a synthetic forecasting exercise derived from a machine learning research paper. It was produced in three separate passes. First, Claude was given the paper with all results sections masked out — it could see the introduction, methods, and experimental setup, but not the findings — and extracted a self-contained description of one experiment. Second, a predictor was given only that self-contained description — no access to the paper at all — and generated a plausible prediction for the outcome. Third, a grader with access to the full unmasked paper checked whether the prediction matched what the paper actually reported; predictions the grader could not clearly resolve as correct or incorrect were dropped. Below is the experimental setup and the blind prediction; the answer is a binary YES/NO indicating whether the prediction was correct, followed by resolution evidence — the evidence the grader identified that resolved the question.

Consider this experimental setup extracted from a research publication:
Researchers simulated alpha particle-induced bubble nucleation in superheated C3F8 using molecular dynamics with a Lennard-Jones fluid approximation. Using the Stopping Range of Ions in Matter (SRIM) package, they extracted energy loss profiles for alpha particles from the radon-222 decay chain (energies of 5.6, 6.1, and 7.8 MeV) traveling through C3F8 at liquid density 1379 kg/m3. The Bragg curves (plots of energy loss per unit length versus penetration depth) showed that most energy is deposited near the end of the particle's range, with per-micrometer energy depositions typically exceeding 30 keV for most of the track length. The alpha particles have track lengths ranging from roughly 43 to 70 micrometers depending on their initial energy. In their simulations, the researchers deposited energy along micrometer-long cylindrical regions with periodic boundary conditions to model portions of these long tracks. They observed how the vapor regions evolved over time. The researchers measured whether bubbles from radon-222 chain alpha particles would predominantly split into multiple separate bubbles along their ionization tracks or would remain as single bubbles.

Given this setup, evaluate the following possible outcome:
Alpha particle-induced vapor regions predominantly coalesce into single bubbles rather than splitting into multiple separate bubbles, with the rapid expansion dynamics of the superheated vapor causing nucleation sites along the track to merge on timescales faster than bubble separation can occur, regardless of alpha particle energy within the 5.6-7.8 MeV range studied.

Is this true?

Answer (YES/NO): YES